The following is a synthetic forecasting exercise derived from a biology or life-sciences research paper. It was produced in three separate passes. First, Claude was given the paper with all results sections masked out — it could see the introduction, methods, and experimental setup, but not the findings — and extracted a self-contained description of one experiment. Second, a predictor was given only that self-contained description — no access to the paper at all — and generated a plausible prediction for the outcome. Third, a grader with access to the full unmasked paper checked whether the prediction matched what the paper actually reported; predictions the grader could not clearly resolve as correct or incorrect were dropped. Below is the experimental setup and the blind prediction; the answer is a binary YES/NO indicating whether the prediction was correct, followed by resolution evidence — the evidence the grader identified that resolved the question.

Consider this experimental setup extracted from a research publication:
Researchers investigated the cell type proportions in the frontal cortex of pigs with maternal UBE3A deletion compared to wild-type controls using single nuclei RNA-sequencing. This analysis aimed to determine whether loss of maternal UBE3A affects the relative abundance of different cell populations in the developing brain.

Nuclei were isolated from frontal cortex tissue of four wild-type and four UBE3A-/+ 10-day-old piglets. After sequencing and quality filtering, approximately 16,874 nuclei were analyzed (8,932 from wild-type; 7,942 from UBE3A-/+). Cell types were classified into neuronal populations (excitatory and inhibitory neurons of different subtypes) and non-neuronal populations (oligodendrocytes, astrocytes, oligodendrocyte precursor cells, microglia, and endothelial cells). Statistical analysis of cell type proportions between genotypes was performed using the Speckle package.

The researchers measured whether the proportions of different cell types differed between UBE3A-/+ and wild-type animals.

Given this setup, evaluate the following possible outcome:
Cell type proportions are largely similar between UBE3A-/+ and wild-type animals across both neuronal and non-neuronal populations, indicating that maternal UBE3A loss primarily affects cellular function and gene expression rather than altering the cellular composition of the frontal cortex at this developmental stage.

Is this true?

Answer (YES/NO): YES